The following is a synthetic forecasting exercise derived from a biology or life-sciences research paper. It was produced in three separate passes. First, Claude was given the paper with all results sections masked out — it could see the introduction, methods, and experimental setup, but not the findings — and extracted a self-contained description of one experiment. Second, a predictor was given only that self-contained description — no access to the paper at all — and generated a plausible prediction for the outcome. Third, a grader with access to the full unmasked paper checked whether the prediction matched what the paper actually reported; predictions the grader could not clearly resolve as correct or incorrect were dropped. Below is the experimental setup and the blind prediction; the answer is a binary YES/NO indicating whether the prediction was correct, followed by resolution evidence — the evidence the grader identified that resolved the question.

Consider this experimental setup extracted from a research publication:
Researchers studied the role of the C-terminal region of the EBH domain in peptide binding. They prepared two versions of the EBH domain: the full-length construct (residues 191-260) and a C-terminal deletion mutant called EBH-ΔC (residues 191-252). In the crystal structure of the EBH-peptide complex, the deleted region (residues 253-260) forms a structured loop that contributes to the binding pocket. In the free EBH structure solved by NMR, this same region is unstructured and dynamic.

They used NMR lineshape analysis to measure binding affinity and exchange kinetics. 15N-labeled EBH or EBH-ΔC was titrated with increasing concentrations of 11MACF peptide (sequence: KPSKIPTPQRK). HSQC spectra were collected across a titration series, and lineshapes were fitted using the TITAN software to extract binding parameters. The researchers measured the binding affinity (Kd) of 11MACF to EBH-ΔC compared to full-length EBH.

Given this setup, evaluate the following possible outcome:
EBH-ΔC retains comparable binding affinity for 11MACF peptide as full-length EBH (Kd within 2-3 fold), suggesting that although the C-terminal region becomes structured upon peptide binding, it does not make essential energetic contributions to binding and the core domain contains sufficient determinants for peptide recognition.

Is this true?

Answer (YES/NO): NO